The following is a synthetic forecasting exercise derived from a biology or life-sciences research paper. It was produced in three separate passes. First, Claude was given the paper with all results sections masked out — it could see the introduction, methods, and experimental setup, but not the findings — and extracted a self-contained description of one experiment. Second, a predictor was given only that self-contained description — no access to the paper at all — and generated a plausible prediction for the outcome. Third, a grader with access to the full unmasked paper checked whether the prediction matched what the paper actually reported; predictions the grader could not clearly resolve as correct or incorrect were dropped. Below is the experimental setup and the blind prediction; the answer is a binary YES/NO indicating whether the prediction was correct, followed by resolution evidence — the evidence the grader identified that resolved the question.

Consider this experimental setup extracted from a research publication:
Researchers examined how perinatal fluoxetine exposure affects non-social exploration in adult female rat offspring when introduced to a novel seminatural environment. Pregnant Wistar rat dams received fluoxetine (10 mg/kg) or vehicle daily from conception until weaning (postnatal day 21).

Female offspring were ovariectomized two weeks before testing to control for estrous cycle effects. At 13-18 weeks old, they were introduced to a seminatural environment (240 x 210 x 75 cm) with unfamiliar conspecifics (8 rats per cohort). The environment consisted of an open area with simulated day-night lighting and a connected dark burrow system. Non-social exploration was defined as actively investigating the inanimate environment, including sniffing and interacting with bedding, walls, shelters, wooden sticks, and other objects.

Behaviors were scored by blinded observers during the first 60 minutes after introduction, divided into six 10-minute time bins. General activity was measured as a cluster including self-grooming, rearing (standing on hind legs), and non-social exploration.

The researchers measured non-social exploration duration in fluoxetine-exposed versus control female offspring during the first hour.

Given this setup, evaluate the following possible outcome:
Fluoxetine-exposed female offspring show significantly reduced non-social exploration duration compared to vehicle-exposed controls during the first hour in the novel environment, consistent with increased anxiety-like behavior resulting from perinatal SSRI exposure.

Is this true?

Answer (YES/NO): NO